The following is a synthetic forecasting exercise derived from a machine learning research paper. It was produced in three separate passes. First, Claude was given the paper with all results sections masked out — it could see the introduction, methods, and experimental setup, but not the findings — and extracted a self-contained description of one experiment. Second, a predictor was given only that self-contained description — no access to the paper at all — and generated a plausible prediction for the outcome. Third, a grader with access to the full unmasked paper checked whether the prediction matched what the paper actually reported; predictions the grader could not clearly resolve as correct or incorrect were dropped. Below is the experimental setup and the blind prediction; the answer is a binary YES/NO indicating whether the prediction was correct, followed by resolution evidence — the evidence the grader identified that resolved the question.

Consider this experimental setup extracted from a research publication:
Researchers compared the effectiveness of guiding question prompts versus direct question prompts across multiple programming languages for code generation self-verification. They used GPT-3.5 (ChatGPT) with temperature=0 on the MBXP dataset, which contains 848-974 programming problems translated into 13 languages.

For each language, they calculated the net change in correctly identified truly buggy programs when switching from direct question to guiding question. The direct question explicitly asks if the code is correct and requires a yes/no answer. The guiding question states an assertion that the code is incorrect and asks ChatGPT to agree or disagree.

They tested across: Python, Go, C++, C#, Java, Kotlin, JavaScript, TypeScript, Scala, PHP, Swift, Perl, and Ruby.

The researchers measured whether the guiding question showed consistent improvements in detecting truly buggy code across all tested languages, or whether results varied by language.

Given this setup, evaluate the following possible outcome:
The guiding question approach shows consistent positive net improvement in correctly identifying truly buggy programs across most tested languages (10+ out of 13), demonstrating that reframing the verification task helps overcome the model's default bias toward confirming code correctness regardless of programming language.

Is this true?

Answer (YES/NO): YES